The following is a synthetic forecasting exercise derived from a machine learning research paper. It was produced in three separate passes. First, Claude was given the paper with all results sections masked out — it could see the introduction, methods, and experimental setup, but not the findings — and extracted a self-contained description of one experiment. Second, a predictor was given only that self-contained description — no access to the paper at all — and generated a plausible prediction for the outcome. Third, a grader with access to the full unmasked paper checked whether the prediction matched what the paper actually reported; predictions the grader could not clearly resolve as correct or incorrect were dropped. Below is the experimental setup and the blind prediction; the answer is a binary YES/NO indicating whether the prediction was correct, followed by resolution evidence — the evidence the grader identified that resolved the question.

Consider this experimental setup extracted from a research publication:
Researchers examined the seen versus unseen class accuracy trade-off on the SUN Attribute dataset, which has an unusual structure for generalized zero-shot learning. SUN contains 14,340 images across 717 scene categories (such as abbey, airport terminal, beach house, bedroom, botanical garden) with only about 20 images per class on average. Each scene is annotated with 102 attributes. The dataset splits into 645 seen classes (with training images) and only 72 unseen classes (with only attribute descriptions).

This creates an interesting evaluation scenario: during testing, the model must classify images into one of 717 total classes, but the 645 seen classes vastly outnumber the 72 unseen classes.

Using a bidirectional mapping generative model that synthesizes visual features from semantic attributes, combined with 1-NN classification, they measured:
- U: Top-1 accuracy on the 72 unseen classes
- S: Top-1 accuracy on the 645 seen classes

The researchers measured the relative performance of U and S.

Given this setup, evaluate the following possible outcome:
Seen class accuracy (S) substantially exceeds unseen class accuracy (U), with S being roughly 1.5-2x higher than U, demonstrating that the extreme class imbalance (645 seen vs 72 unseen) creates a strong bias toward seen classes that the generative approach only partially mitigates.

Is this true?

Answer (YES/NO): NO